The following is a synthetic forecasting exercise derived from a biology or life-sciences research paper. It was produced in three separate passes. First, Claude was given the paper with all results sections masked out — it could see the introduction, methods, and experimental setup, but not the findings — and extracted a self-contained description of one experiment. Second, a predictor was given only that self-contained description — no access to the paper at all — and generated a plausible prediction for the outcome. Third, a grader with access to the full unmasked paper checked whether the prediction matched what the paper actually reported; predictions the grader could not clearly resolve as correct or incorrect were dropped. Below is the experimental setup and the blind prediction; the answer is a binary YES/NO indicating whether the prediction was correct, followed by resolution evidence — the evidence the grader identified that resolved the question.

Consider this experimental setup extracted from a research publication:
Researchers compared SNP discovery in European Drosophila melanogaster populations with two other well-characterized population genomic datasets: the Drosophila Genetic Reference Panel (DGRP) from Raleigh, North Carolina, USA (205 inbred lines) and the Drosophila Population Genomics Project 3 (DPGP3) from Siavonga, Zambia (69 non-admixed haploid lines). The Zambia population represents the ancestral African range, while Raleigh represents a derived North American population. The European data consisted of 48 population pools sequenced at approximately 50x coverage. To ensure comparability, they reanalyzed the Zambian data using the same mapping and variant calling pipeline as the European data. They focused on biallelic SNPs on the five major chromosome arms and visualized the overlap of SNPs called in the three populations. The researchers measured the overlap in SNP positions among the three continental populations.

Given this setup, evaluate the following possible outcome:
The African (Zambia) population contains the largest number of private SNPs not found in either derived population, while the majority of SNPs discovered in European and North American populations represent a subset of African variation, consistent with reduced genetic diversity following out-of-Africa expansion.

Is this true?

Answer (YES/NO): NO